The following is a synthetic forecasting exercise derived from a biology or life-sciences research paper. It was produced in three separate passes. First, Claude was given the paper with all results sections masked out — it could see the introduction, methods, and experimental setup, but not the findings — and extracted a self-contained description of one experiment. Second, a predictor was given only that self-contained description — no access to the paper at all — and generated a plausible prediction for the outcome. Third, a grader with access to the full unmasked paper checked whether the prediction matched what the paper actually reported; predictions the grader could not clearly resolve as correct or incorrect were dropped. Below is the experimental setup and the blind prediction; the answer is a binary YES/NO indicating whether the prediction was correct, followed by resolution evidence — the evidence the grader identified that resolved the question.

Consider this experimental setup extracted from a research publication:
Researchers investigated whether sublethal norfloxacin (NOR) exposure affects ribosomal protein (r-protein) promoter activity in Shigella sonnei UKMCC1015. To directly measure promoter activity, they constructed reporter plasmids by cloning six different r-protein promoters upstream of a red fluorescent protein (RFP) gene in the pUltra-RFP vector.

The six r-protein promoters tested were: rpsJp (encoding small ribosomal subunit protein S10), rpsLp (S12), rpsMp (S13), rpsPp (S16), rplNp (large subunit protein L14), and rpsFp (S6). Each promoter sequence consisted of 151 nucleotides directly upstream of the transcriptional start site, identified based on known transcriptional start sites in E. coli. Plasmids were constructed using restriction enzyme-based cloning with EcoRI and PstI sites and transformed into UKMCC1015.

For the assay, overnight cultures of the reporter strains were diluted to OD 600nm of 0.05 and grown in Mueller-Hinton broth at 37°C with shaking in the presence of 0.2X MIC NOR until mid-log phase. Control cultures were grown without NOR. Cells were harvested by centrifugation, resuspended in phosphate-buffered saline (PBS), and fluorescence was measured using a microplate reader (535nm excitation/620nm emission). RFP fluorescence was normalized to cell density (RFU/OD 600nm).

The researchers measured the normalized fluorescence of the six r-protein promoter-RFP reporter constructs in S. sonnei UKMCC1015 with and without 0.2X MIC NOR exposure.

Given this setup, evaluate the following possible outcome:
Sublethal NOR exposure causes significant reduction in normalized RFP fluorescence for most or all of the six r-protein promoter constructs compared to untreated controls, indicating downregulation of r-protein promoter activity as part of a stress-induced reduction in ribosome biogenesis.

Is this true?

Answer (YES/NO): YES